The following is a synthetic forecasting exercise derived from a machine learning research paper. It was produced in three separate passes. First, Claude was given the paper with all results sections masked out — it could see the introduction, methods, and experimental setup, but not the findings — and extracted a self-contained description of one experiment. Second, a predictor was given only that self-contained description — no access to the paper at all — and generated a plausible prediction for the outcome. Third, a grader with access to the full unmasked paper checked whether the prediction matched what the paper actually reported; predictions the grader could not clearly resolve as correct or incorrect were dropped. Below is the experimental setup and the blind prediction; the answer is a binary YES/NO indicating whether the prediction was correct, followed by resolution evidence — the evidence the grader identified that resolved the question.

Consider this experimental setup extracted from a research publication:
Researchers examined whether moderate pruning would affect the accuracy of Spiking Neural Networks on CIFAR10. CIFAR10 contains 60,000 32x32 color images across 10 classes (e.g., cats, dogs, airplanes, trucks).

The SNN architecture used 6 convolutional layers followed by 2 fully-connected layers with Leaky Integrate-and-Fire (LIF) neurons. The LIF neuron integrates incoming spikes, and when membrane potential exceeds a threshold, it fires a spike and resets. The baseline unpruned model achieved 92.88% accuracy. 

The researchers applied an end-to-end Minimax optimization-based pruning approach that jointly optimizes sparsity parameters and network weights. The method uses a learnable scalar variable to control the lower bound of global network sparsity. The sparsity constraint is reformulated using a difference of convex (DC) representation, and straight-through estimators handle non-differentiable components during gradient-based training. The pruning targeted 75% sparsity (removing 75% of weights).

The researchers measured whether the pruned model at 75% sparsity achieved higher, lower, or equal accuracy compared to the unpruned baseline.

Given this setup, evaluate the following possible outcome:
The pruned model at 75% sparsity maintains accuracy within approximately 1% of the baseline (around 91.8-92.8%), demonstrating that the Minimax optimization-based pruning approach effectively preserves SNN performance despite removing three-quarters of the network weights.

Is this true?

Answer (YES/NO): NO